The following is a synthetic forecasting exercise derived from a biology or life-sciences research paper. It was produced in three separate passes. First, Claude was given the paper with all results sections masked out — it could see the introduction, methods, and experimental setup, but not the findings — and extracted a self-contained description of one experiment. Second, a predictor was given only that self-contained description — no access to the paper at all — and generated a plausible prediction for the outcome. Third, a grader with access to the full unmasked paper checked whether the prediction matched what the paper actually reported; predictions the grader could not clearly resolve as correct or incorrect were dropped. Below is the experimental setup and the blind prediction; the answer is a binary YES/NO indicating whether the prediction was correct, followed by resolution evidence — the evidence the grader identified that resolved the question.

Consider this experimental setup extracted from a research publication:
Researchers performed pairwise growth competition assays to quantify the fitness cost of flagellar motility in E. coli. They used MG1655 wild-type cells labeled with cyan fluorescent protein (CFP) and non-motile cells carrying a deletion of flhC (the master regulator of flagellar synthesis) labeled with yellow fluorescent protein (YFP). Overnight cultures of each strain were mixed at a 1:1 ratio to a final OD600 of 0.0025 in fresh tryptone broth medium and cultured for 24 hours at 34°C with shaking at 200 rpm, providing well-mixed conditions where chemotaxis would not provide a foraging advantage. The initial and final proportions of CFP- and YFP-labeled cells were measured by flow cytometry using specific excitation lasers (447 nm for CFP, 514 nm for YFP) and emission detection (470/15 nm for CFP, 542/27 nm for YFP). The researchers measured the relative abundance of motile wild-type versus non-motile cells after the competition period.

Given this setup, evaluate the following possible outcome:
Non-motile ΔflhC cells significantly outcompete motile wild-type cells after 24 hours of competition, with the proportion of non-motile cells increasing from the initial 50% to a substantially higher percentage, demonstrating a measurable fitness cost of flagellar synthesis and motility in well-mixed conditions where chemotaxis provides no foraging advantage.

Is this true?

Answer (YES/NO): YES